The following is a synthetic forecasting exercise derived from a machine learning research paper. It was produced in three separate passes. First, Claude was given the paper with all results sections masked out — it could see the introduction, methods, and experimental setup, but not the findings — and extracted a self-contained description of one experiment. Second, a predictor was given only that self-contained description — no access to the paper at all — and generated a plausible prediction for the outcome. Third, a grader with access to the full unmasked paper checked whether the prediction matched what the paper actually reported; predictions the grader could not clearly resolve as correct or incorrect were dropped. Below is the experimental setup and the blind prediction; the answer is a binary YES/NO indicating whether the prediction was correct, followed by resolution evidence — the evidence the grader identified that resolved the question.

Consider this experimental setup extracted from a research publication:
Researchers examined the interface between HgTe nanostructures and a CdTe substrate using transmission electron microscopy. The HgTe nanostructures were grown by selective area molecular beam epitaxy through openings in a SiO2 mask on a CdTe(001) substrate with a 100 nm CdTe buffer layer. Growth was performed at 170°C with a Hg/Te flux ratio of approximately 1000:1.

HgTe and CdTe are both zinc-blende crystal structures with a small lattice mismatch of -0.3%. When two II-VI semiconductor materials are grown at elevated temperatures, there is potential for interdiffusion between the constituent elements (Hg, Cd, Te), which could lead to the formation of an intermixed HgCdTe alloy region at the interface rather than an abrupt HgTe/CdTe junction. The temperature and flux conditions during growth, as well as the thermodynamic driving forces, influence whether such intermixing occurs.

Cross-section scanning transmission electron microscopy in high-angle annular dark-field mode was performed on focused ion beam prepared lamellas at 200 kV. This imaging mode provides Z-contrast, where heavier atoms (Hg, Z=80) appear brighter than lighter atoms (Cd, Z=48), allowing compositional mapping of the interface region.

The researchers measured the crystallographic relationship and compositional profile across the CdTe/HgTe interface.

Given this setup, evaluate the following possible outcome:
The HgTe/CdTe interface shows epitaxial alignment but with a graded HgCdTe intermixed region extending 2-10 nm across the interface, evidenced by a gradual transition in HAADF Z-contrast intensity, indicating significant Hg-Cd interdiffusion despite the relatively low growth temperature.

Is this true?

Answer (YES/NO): NO